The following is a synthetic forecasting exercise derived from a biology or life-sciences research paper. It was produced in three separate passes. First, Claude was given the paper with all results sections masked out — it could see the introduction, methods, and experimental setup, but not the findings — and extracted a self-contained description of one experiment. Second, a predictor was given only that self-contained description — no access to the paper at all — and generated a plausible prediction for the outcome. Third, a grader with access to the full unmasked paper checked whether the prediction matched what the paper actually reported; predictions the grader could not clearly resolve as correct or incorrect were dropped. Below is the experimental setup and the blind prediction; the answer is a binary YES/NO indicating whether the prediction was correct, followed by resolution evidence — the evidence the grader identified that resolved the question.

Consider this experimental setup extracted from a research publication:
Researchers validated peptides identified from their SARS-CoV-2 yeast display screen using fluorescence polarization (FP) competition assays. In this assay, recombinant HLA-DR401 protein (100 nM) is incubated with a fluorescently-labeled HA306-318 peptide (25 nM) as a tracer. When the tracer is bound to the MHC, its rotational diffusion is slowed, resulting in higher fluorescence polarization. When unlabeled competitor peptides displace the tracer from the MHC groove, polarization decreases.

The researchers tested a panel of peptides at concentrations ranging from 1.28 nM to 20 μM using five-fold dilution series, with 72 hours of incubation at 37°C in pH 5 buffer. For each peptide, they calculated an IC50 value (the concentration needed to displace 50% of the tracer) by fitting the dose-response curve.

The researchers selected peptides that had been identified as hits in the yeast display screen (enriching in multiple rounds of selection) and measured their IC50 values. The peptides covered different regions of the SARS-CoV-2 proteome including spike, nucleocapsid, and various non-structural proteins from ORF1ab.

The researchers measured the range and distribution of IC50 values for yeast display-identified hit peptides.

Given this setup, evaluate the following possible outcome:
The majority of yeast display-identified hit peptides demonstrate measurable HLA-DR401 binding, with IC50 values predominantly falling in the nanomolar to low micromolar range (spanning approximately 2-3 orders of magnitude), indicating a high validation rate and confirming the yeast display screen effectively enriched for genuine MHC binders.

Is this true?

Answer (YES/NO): YES